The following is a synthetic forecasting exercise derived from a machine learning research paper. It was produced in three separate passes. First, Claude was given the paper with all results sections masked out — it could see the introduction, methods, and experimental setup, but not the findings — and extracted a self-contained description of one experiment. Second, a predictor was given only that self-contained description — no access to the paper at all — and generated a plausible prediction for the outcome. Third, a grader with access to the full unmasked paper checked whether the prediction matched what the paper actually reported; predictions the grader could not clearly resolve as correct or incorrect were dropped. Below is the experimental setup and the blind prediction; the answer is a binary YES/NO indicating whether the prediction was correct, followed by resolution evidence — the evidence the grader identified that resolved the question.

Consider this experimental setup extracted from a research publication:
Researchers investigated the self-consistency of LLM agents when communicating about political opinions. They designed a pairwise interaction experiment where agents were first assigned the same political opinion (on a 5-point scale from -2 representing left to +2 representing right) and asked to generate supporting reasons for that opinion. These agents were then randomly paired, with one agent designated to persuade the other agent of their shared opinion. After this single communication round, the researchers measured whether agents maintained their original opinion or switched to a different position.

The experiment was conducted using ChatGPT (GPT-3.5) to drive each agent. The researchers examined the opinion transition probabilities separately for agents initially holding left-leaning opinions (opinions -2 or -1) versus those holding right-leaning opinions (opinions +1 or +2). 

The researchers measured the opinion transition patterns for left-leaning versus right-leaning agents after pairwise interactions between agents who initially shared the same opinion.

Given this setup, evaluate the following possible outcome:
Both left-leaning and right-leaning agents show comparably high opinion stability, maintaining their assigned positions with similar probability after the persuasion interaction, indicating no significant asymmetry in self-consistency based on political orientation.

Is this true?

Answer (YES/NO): NO